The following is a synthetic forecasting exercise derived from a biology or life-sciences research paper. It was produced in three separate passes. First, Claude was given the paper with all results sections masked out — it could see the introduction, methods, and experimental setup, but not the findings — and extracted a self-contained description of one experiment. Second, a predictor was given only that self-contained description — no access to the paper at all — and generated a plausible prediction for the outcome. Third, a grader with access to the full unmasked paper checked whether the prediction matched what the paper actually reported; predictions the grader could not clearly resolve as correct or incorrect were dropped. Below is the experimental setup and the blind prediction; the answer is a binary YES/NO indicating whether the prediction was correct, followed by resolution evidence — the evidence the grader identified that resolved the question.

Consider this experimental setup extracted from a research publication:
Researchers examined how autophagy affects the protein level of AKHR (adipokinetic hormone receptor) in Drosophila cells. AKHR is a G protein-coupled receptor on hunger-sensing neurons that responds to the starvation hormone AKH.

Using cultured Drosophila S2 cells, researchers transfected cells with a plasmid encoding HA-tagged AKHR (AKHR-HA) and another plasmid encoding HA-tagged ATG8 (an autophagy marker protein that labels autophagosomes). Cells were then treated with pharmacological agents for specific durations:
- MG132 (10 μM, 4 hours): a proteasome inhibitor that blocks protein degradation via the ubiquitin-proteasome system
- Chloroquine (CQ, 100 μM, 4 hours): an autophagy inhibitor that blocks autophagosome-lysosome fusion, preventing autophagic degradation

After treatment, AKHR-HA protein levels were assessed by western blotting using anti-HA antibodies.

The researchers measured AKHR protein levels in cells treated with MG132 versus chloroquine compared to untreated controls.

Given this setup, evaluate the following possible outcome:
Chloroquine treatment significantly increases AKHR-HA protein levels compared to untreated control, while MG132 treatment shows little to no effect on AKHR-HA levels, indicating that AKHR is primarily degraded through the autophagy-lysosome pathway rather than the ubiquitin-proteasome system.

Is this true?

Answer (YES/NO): YES